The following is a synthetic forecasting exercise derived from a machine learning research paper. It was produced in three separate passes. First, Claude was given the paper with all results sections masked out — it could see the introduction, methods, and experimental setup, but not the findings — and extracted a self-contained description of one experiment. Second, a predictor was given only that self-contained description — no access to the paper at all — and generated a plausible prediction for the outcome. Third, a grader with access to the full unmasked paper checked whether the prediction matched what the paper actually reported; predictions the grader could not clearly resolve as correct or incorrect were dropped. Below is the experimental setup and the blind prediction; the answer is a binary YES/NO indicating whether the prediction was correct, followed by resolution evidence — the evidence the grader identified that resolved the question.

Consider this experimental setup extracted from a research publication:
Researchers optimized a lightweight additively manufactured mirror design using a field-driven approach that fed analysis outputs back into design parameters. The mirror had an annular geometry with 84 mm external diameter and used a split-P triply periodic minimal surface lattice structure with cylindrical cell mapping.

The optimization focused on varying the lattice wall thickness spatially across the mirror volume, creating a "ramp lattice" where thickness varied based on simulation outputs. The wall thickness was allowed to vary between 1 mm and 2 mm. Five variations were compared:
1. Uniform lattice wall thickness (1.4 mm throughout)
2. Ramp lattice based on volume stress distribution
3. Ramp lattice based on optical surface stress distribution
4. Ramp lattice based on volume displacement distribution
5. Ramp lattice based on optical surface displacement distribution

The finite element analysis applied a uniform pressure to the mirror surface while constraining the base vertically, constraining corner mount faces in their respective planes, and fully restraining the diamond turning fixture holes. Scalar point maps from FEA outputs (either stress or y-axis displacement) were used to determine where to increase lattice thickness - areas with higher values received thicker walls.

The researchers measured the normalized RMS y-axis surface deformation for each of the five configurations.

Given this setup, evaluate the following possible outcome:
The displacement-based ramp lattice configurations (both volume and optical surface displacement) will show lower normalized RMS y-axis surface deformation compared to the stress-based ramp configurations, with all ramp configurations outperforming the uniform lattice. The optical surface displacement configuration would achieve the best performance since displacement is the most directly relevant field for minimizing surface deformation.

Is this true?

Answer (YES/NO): NO